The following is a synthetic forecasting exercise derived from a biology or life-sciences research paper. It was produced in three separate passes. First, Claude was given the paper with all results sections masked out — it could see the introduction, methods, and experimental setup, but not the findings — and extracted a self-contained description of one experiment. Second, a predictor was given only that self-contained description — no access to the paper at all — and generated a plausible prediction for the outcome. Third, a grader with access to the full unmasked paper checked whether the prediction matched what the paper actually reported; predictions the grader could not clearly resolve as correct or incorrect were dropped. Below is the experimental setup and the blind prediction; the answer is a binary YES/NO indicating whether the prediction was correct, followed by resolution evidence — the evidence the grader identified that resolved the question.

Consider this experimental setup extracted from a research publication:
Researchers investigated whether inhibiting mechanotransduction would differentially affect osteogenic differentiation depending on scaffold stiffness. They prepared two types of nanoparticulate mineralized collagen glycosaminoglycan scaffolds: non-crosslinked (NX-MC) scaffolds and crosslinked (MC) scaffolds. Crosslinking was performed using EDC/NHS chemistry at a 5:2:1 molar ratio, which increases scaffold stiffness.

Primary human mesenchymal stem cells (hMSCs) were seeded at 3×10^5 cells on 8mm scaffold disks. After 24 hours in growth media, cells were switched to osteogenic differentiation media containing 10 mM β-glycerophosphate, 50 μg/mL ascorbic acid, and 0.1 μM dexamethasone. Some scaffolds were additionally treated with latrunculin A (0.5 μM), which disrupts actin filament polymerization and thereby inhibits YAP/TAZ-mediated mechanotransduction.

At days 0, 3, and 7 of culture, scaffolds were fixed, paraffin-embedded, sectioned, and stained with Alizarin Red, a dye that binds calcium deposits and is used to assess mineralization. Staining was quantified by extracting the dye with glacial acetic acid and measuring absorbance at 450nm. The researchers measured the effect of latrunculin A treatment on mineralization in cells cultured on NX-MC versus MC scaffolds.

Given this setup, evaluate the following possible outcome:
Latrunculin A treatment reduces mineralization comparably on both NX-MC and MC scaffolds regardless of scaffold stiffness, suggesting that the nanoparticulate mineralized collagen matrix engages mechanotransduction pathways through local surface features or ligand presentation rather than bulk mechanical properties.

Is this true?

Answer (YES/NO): NO